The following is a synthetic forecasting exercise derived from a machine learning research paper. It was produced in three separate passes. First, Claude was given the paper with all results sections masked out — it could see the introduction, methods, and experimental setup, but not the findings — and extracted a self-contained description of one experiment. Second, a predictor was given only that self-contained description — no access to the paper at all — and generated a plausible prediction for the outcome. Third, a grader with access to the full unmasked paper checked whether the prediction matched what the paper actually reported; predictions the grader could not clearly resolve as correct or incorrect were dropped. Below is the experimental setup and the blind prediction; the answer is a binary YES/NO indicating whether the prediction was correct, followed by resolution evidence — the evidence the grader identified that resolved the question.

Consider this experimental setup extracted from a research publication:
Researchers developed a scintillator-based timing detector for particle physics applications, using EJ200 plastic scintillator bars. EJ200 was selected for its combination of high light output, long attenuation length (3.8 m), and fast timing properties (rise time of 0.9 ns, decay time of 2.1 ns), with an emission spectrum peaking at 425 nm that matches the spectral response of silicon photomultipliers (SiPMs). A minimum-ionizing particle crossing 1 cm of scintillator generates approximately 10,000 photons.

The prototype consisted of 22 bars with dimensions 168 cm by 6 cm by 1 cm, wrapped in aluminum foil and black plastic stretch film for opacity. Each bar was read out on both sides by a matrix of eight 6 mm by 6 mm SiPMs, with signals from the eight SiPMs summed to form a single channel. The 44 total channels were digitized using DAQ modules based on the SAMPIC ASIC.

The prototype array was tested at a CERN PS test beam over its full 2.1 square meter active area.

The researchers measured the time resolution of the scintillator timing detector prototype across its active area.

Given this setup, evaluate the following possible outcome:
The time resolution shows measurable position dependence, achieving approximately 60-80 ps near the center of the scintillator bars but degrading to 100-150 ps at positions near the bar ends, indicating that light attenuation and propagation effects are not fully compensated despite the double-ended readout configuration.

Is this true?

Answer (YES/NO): NO